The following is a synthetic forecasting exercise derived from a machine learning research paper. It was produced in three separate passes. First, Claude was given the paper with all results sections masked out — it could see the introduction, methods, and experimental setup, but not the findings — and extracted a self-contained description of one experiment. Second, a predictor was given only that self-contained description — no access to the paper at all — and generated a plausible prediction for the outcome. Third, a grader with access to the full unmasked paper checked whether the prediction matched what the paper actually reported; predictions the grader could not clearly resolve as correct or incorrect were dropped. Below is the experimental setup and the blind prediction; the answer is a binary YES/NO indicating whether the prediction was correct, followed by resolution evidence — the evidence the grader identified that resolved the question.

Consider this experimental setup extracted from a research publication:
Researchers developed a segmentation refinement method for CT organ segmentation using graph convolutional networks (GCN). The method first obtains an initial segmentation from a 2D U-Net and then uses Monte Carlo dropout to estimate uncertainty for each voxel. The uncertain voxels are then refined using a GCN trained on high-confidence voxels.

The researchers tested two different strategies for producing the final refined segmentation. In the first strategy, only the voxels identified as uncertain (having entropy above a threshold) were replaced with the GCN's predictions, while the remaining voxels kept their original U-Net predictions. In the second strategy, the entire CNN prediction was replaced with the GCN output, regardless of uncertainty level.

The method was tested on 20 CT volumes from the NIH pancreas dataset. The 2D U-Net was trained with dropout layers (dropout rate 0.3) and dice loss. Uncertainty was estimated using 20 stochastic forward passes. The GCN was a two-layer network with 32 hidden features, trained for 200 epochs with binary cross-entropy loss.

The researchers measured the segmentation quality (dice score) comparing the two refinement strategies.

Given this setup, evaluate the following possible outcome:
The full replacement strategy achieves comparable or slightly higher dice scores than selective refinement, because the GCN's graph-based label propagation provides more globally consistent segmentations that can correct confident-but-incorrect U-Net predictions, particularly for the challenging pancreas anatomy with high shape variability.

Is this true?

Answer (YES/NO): YES